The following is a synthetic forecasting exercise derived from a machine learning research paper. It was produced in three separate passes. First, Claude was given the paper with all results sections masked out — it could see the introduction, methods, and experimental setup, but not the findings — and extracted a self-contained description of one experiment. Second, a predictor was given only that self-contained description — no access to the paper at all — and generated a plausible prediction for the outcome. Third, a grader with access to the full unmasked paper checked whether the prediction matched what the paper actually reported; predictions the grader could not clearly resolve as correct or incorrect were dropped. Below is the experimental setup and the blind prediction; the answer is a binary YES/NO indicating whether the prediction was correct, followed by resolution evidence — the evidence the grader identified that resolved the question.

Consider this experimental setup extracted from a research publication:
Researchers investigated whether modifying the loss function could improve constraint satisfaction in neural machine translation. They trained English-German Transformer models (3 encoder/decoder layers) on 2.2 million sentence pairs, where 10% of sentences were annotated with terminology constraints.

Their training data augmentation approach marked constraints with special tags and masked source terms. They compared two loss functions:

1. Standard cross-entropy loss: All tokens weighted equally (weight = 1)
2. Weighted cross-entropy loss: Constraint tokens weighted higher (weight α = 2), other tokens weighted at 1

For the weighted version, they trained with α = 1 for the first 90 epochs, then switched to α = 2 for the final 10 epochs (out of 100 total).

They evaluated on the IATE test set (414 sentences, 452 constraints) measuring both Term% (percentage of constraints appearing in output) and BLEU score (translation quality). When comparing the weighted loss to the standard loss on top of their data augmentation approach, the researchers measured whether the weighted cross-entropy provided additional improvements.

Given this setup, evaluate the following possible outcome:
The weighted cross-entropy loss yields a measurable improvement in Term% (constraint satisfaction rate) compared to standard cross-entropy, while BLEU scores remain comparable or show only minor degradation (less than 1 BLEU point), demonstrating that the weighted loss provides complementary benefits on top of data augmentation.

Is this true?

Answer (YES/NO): YES